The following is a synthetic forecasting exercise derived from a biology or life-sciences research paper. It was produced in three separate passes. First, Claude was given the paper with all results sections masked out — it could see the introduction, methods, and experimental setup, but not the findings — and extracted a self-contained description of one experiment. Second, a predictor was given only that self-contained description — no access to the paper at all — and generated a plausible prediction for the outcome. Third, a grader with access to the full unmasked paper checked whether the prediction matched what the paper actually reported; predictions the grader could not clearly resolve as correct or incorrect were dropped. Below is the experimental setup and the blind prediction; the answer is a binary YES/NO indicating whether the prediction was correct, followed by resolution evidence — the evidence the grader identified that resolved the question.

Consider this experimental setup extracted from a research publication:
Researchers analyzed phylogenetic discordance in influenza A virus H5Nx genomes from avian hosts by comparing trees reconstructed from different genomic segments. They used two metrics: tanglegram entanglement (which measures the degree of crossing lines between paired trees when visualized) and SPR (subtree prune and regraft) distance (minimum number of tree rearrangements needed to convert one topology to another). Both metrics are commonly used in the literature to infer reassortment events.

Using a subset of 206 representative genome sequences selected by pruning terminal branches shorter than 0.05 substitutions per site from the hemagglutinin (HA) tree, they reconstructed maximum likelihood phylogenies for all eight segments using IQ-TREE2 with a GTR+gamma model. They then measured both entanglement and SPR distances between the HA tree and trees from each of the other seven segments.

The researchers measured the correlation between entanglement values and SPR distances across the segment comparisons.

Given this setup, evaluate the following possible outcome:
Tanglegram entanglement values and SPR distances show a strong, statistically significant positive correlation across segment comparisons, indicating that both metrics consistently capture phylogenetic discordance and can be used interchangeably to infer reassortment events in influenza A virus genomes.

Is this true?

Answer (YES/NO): NO